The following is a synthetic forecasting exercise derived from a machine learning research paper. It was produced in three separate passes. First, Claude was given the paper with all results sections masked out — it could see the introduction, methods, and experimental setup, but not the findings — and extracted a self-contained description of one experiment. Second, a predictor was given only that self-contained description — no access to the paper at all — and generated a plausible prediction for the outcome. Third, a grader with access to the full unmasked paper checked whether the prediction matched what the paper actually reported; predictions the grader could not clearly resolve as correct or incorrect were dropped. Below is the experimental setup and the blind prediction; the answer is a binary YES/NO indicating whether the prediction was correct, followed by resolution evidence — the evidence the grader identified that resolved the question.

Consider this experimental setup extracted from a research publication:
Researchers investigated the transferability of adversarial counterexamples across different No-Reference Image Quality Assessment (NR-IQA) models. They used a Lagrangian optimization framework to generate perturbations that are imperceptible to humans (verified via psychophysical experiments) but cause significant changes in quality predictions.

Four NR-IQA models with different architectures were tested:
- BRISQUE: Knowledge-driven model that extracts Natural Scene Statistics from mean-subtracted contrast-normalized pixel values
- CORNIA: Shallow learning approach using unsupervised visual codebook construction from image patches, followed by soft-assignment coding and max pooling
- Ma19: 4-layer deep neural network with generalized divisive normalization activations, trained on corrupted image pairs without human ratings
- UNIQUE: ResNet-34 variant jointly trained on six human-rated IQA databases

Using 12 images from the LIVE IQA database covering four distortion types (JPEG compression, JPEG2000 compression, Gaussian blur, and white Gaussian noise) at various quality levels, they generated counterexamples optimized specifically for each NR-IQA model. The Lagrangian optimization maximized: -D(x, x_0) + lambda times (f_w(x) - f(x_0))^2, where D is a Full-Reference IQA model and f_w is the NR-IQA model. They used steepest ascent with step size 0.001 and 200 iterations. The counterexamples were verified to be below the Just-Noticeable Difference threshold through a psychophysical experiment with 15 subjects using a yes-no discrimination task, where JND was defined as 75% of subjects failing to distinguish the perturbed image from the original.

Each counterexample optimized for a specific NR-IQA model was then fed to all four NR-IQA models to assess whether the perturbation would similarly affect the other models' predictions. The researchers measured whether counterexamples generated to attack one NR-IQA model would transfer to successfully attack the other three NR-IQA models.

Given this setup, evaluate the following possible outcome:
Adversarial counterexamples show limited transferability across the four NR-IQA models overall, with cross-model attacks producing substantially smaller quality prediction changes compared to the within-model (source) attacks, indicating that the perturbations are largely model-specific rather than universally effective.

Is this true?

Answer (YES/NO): YES